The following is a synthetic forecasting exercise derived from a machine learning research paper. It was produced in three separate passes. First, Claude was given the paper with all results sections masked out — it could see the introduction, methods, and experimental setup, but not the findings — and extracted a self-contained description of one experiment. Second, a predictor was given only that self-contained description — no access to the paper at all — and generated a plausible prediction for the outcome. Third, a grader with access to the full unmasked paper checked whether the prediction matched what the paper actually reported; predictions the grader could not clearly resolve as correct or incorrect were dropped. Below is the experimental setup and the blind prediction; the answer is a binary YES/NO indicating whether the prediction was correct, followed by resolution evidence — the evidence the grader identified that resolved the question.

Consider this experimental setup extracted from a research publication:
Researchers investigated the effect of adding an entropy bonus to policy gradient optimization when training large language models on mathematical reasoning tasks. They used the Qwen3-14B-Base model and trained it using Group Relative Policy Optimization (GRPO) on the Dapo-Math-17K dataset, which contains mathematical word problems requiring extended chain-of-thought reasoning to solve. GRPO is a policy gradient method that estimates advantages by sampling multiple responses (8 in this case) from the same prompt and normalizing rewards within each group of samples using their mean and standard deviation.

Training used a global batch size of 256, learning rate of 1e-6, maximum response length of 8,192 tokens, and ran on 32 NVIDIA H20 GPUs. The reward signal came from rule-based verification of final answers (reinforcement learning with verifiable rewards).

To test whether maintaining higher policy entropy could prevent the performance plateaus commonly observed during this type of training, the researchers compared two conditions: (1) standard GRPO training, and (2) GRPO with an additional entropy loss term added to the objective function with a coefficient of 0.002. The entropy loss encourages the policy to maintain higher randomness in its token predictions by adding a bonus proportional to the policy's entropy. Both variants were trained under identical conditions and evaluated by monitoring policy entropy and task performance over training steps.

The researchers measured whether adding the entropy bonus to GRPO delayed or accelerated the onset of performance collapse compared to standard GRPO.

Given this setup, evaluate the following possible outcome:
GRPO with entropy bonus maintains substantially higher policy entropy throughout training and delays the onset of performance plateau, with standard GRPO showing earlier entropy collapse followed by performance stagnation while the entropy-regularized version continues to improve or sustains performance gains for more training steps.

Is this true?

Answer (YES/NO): NO